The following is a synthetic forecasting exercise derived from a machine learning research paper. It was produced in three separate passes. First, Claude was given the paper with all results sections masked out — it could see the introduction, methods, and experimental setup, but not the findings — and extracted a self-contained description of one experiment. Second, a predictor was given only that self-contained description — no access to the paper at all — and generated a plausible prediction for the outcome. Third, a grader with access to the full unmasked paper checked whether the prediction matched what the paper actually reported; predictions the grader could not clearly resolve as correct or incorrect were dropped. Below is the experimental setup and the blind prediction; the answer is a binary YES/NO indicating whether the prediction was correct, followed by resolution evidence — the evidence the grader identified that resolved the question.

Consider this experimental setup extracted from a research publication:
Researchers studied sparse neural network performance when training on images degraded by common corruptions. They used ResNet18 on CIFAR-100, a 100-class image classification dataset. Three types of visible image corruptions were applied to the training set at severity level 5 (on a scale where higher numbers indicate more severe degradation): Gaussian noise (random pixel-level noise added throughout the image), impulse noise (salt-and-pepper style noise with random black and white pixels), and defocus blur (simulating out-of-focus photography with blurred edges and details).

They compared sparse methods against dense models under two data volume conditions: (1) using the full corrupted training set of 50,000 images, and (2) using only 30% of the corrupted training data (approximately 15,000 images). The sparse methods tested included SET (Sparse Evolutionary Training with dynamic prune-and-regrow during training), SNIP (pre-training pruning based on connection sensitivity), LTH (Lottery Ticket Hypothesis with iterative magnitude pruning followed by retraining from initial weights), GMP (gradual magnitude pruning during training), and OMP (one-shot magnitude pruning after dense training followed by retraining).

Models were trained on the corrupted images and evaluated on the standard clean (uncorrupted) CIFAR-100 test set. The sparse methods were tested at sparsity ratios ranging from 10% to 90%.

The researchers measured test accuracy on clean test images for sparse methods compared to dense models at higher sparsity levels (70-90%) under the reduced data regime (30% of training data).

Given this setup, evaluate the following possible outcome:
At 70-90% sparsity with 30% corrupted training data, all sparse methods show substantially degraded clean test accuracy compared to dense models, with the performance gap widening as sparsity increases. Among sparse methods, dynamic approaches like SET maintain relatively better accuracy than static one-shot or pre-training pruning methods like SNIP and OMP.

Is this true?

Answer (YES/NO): NO